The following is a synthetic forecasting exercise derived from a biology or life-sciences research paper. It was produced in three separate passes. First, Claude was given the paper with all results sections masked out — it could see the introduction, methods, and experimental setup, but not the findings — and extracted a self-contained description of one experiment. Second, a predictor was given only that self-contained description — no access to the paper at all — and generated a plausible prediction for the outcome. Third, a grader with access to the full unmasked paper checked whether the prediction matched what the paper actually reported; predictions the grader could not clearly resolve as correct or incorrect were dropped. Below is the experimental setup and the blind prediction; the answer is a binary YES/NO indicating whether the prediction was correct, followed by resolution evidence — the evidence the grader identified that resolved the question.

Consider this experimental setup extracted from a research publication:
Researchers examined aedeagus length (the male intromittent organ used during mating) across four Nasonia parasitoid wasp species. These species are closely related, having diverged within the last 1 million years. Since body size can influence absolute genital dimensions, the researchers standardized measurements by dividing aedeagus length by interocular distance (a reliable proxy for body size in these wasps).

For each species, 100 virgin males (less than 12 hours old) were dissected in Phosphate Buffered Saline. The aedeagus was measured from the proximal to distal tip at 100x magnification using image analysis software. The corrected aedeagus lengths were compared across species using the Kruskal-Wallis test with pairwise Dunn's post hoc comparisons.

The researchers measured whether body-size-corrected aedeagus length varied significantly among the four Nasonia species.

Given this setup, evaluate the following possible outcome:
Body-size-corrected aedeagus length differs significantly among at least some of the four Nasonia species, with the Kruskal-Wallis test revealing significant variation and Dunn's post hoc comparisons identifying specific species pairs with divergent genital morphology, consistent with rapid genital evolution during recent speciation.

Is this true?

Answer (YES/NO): YES